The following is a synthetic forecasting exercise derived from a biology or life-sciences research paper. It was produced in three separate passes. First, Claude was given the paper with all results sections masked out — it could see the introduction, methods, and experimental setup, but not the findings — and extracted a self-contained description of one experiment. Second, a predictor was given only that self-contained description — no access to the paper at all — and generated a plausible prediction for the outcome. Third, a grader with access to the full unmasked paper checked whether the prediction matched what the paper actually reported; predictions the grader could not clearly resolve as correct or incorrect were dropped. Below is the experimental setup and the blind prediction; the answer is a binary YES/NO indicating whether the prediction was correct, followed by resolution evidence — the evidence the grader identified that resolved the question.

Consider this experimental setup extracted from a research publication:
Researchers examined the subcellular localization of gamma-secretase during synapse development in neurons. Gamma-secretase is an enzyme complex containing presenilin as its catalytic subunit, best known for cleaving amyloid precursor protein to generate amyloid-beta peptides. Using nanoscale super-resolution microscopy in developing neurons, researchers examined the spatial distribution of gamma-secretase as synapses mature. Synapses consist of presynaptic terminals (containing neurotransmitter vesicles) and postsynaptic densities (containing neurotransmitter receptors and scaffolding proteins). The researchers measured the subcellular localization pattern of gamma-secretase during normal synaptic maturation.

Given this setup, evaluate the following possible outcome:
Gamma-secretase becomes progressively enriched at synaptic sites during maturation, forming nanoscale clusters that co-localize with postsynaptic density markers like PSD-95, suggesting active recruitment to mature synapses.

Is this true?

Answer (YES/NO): NO